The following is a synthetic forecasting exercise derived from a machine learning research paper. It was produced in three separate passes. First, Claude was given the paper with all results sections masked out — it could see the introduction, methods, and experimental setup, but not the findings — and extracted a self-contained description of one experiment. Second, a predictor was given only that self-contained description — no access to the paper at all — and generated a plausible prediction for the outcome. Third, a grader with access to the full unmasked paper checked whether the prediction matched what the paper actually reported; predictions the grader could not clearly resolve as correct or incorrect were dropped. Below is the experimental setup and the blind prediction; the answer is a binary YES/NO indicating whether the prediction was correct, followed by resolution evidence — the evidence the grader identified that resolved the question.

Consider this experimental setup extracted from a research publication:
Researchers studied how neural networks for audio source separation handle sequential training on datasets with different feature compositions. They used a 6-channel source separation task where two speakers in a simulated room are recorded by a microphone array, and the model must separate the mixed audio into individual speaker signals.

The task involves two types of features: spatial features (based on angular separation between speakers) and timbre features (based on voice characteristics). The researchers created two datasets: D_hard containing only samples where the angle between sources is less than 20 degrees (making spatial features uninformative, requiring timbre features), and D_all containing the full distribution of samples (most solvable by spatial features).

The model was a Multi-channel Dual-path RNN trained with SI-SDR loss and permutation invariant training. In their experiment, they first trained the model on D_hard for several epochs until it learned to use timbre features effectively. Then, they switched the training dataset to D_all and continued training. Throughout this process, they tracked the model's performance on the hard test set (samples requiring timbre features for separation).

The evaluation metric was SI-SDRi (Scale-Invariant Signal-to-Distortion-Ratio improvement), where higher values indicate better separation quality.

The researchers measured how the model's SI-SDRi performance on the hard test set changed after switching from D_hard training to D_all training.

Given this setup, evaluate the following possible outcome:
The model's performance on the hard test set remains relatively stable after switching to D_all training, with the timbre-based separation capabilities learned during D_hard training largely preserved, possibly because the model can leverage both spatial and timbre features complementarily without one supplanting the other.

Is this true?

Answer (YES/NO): NO